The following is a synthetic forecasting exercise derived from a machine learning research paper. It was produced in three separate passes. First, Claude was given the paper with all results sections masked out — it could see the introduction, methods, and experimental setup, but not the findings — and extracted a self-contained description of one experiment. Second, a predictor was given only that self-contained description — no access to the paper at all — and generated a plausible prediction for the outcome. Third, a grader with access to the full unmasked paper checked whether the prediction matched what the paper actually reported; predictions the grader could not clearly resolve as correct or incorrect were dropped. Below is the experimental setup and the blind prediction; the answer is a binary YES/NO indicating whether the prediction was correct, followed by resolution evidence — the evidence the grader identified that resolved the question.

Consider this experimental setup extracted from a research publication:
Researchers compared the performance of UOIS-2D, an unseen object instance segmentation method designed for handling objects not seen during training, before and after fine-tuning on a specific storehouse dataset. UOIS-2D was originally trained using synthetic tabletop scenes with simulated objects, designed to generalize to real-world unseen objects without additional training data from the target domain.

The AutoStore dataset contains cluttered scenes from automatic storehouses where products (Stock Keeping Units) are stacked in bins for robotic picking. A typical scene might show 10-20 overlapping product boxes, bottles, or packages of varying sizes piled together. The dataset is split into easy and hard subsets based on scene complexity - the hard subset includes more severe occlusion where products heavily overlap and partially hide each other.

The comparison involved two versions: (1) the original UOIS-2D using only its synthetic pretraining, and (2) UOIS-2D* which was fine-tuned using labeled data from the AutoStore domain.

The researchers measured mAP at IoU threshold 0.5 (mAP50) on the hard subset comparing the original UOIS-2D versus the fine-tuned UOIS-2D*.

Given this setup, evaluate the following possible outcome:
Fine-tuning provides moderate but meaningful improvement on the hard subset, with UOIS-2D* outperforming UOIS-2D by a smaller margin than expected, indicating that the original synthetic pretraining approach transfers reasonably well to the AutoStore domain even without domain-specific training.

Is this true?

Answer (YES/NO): NO